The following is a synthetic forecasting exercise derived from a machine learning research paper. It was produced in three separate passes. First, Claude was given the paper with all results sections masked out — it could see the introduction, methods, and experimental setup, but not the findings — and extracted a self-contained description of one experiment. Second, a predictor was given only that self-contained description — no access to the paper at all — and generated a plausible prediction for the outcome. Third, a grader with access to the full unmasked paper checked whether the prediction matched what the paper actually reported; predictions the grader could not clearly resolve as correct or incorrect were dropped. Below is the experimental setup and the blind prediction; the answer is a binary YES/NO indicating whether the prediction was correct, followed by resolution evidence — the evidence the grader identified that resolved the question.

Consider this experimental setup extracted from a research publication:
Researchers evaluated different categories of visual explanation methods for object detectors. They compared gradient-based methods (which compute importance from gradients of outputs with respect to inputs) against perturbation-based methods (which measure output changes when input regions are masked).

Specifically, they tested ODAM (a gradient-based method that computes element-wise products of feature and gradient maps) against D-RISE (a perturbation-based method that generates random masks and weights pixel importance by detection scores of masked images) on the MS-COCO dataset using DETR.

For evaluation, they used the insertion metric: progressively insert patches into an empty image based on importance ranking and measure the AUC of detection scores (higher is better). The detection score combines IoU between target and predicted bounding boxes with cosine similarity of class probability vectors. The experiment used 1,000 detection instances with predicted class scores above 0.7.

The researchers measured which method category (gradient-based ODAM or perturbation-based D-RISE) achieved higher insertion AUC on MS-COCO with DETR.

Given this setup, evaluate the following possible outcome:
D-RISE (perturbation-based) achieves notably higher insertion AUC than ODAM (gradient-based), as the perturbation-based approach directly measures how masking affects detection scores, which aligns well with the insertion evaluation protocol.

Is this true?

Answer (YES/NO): YES